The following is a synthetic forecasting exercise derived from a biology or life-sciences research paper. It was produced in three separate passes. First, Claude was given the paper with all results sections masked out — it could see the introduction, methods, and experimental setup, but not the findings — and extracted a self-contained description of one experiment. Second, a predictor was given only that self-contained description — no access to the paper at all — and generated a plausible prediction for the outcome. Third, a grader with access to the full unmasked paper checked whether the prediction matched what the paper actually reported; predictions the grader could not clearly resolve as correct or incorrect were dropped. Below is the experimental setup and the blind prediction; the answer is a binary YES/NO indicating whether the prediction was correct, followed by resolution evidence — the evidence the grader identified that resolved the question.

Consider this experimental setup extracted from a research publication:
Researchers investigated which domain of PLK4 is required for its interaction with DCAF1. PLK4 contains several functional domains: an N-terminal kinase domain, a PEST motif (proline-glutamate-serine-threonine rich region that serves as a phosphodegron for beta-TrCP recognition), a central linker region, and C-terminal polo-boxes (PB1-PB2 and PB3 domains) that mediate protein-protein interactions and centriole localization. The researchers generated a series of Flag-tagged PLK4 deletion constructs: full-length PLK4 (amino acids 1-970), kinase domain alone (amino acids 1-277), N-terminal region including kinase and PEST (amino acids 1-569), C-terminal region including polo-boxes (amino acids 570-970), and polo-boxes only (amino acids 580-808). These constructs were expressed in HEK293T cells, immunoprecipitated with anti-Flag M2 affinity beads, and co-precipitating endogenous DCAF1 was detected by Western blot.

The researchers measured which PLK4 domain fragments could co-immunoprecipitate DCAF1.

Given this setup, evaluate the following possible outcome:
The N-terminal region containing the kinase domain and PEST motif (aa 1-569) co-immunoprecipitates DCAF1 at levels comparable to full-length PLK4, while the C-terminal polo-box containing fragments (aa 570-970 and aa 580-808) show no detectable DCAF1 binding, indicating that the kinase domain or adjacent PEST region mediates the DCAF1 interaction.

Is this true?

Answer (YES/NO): NO